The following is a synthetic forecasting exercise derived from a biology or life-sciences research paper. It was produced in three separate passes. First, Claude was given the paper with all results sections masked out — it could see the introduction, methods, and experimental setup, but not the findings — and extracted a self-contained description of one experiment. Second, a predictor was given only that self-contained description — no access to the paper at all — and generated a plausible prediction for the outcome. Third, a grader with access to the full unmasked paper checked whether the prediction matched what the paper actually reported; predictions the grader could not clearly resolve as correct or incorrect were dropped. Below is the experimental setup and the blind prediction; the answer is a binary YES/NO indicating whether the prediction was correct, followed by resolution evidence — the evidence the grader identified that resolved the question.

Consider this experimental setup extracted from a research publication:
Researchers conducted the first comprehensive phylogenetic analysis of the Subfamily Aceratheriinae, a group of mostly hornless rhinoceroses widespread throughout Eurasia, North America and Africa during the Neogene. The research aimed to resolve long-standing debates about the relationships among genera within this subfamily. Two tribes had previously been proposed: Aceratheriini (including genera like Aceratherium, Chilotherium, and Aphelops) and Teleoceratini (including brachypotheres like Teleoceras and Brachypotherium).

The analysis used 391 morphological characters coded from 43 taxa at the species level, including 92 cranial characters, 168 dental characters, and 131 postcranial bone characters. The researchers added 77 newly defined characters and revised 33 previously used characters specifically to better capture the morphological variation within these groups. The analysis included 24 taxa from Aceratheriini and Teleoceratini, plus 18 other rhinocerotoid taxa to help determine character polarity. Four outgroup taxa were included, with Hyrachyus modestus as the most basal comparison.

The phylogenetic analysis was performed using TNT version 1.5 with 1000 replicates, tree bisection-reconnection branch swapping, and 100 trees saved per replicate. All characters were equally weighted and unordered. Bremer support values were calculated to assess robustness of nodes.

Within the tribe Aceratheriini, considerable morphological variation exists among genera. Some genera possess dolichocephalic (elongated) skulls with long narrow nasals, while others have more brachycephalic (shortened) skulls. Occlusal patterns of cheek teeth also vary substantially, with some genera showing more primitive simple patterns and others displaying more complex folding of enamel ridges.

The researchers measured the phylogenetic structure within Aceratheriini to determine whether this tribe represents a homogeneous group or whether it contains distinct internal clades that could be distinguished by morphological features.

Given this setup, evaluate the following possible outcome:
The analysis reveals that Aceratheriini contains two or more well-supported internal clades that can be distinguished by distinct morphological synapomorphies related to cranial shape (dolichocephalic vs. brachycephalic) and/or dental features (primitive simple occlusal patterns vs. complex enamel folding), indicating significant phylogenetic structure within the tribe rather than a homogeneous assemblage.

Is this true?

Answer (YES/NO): YES